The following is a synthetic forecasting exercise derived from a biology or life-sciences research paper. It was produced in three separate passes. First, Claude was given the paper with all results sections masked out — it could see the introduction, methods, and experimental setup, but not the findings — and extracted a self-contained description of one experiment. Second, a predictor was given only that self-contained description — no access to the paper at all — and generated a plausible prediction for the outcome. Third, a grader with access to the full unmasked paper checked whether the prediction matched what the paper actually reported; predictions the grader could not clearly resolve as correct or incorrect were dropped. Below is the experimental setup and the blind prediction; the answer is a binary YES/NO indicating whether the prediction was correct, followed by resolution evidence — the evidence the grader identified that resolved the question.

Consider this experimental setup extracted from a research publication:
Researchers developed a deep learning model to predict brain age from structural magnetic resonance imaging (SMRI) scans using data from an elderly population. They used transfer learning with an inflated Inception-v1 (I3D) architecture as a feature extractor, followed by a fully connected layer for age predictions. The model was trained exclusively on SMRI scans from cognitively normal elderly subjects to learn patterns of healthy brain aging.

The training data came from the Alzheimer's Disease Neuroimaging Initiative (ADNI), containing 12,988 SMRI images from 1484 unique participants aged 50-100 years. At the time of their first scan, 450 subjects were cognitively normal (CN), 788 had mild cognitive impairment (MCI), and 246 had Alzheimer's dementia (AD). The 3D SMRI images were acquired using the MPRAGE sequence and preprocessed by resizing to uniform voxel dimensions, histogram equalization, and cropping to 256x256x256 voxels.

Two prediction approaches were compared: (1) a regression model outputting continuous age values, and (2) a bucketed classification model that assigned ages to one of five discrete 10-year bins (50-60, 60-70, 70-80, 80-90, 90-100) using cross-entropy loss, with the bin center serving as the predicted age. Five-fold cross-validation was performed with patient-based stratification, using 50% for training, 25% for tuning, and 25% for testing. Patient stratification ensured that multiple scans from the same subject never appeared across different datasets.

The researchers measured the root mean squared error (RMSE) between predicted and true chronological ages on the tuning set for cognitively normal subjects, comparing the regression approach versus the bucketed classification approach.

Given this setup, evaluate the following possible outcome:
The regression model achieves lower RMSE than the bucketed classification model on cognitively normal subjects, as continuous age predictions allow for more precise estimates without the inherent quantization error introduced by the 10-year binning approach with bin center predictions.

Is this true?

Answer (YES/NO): YES